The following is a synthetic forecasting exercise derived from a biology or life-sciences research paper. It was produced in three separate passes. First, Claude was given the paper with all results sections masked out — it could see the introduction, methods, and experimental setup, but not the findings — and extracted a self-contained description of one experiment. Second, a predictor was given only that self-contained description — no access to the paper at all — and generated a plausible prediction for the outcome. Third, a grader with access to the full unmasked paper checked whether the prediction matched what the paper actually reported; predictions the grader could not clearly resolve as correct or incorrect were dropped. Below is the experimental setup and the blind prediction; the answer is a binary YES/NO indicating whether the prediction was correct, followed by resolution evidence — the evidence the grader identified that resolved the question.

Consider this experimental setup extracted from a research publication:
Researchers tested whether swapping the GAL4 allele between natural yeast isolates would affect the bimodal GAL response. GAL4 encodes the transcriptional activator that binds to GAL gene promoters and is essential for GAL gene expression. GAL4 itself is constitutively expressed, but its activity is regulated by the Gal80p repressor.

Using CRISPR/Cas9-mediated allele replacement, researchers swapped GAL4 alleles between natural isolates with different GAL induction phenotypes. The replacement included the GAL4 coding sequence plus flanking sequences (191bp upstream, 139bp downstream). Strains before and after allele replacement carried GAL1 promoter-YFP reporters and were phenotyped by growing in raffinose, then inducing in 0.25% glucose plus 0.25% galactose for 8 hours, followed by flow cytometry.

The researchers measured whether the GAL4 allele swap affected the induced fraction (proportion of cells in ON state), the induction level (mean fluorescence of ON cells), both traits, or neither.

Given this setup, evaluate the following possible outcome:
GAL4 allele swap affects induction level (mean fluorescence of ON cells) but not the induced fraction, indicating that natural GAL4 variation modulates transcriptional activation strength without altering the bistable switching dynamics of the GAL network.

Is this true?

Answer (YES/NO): YES